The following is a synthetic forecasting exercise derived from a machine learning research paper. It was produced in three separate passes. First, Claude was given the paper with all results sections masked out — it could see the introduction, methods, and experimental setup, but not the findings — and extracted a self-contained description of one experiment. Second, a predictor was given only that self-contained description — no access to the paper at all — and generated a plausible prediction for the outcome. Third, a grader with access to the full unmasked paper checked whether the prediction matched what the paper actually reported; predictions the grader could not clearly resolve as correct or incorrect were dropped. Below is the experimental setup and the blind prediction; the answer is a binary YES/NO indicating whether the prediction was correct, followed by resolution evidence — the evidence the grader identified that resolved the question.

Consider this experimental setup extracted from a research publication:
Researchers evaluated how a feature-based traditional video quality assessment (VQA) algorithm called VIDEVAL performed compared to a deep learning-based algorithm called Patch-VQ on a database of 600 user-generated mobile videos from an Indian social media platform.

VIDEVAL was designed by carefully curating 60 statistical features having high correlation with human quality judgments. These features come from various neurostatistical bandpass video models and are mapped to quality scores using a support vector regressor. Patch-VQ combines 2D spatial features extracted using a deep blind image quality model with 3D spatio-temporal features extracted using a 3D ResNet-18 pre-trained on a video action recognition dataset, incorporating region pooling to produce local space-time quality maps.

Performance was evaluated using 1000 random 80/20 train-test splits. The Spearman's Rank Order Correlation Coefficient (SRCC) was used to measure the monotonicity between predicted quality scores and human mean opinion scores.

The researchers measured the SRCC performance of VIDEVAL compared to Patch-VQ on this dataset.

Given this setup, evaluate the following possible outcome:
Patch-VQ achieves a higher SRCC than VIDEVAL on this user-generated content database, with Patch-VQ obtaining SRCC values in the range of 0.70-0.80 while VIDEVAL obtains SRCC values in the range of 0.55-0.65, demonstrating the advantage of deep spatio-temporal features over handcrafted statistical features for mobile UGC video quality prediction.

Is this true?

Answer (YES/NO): NO